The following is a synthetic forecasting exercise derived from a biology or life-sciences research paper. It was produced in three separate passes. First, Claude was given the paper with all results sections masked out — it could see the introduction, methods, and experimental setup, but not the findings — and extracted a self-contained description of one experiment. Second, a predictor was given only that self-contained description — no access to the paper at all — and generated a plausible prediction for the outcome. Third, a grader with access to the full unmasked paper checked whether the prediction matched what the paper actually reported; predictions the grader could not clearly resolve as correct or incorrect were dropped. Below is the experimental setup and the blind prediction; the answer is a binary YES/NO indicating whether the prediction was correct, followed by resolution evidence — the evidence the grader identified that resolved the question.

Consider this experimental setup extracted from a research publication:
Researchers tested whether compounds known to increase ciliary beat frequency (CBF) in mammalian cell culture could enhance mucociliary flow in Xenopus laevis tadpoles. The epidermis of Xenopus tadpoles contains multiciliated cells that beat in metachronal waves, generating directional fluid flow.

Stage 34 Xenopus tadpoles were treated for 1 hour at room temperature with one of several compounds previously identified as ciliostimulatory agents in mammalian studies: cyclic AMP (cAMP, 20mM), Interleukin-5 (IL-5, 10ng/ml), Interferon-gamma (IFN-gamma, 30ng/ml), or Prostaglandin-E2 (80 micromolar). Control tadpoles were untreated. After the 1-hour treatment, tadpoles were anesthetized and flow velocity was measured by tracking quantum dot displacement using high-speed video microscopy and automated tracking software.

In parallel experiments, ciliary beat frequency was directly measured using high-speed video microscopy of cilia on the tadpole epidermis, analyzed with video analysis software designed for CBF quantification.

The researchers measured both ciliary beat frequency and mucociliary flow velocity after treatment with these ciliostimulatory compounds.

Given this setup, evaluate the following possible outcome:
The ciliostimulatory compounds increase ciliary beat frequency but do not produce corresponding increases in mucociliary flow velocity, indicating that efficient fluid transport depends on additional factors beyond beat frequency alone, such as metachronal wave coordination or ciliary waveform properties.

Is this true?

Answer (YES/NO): NO